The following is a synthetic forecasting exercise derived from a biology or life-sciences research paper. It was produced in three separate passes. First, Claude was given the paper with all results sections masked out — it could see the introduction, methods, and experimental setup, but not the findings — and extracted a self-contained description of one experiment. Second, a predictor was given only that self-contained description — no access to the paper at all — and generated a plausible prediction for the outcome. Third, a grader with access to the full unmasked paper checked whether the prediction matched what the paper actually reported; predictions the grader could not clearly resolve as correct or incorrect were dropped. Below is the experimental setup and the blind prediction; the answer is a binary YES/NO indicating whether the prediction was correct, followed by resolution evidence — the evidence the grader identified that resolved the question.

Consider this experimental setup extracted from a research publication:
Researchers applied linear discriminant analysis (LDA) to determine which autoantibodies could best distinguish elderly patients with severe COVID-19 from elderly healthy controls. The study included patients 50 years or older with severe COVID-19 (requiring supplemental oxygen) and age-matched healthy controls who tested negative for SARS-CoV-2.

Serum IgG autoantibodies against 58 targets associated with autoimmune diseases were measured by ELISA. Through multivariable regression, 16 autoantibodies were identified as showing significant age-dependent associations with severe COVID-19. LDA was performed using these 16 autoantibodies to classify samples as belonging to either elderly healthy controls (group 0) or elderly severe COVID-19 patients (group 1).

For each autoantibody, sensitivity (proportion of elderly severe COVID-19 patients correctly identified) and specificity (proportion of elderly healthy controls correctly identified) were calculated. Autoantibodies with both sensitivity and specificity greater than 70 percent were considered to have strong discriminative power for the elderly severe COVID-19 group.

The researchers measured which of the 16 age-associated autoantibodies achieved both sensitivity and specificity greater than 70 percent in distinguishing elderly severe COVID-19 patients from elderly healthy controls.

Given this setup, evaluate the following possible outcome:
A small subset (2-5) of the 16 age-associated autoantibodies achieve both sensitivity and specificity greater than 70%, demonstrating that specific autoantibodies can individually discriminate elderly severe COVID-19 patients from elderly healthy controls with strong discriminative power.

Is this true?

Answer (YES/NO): YES